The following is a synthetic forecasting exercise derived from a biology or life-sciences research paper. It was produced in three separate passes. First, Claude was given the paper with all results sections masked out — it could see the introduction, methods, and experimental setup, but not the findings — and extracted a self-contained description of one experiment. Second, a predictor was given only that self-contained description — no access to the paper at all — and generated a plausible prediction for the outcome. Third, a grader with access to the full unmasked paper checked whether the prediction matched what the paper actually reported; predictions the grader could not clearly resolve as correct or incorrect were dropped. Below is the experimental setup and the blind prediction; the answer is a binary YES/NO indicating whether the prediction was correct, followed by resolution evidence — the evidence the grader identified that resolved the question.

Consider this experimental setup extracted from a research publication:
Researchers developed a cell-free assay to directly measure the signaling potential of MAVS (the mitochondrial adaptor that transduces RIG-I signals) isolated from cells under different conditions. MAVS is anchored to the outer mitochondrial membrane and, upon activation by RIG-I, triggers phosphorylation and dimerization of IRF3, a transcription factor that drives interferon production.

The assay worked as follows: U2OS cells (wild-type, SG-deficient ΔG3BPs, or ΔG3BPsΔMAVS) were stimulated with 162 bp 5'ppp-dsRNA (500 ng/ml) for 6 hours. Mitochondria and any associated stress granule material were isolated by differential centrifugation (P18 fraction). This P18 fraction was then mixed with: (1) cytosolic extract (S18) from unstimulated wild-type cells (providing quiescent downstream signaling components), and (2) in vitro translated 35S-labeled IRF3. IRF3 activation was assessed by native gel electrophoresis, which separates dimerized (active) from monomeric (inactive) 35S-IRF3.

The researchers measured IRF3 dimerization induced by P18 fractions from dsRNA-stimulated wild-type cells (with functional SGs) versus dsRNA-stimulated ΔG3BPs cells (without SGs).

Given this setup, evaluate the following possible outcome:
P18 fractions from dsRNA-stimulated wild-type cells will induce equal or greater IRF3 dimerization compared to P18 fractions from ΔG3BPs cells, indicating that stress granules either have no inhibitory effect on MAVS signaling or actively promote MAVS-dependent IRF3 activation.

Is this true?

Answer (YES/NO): NO